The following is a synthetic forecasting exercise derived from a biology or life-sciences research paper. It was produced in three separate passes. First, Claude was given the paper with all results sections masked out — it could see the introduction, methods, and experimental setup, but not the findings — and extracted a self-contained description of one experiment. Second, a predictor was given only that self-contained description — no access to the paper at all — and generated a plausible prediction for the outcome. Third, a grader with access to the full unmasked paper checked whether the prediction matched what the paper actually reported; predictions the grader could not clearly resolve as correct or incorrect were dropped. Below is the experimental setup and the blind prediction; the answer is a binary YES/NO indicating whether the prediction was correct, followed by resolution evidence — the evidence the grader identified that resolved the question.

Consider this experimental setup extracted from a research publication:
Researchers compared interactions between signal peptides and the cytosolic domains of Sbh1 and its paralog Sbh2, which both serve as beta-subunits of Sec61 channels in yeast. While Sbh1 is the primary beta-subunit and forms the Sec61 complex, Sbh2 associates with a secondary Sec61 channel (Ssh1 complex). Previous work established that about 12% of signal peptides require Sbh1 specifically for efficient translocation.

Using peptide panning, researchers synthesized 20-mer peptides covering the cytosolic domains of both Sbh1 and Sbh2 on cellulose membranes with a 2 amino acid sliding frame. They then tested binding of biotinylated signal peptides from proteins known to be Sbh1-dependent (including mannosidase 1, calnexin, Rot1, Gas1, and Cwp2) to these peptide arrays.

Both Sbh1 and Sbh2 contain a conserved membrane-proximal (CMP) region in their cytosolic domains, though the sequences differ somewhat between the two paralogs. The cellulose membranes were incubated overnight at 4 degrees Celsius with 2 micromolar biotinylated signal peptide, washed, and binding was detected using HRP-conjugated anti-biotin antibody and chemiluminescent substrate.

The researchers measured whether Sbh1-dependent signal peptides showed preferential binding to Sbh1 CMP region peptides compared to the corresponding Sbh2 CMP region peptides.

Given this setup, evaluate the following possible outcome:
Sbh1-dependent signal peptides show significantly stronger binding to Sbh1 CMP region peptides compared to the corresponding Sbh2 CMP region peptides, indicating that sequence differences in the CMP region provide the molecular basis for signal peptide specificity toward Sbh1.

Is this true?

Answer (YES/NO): NO